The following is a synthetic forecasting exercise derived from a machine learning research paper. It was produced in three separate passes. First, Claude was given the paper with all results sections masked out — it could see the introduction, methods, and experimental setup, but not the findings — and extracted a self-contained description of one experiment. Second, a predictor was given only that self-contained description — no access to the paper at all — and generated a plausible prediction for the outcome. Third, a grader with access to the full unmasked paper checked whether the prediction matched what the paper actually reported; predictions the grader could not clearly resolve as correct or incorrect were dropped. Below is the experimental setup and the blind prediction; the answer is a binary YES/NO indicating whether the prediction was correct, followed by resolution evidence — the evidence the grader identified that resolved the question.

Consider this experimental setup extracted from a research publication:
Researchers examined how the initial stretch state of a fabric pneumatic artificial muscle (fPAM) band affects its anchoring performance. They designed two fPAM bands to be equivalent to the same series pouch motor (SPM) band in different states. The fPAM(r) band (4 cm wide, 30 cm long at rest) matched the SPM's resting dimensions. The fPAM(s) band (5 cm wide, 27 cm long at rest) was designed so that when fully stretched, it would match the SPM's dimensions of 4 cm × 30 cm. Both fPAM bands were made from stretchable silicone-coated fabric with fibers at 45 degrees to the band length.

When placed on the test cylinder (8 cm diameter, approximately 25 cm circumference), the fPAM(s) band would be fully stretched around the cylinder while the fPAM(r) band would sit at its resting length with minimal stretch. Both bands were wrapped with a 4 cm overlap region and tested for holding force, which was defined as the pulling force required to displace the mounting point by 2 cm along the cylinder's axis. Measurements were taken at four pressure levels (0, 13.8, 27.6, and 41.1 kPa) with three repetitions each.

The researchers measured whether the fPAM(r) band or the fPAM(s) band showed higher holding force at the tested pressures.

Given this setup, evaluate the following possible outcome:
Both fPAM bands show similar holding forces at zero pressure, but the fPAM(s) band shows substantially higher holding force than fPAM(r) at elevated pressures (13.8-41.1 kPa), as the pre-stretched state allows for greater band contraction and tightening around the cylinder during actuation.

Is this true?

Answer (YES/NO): NO